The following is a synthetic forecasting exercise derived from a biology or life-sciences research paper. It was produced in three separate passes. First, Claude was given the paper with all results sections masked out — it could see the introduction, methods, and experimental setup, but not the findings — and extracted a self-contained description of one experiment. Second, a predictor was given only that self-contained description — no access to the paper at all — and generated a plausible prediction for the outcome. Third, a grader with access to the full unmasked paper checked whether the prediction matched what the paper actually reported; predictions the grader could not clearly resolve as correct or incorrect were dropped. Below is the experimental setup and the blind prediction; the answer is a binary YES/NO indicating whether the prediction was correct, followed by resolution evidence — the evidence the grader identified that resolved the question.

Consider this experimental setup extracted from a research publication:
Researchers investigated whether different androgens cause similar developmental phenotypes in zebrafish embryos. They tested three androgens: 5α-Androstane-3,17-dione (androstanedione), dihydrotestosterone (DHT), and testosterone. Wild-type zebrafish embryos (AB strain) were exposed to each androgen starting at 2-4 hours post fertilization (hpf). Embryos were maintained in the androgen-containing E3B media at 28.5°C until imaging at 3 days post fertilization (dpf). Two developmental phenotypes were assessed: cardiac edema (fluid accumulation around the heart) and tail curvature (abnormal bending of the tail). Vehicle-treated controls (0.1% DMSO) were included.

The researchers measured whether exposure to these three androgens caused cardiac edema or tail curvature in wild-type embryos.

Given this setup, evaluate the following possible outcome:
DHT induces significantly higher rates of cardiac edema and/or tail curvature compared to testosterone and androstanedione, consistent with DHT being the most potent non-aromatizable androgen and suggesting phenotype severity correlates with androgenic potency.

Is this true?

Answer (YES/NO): NO